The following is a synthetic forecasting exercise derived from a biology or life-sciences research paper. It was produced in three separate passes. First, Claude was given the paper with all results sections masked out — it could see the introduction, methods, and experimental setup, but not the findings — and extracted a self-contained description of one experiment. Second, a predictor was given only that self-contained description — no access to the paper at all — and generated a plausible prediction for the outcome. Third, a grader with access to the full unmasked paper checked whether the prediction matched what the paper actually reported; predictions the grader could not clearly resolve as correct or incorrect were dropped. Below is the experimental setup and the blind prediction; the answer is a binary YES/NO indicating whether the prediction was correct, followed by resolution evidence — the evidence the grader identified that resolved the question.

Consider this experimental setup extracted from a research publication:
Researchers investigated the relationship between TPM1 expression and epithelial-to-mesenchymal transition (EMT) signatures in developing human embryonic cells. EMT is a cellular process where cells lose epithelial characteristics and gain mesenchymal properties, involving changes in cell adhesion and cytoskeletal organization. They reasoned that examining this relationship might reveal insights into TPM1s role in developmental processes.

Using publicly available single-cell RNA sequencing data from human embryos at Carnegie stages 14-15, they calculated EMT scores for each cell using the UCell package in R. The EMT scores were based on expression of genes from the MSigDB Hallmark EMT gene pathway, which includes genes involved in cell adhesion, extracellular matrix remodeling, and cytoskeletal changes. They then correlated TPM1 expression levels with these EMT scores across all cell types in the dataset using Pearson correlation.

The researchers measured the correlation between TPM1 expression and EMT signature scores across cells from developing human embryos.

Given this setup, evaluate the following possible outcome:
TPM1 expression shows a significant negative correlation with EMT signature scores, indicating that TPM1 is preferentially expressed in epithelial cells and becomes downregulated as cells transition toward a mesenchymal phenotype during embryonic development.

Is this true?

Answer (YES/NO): NO